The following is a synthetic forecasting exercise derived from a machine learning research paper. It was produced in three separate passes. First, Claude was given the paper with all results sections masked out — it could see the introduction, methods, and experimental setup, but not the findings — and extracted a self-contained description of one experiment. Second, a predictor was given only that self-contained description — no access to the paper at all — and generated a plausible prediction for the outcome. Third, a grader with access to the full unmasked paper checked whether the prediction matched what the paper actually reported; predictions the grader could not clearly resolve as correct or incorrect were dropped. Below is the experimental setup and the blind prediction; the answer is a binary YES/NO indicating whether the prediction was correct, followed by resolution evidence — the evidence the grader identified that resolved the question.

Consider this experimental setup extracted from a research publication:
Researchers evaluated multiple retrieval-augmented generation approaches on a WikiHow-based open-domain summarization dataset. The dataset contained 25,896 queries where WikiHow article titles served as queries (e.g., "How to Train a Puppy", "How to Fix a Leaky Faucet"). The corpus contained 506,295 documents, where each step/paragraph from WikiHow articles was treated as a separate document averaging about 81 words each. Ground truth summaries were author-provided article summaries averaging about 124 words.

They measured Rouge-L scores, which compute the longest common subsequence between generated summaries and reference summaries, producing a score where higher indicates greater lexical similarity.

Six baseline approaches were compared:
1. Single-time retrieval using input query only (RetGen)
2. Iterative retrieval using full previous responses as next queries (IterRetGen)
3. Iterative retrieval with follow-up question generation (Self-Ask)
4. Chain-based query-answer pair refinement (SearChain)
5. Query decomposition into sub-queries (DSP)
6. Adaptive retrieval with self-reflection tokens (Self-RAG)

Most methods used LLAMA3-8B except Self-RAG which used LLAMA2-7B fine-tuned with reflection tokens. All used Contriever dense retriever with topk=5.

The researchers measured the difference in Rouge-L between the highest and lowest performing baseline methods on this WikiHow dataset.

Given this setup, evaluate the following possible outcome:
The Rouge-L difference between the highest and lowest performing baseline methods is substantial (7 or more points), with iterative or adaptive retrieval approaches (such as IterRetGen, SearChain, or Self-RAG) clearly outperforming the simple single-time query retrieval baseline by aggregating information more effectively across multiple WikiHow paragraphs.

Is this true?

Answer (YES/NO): NO